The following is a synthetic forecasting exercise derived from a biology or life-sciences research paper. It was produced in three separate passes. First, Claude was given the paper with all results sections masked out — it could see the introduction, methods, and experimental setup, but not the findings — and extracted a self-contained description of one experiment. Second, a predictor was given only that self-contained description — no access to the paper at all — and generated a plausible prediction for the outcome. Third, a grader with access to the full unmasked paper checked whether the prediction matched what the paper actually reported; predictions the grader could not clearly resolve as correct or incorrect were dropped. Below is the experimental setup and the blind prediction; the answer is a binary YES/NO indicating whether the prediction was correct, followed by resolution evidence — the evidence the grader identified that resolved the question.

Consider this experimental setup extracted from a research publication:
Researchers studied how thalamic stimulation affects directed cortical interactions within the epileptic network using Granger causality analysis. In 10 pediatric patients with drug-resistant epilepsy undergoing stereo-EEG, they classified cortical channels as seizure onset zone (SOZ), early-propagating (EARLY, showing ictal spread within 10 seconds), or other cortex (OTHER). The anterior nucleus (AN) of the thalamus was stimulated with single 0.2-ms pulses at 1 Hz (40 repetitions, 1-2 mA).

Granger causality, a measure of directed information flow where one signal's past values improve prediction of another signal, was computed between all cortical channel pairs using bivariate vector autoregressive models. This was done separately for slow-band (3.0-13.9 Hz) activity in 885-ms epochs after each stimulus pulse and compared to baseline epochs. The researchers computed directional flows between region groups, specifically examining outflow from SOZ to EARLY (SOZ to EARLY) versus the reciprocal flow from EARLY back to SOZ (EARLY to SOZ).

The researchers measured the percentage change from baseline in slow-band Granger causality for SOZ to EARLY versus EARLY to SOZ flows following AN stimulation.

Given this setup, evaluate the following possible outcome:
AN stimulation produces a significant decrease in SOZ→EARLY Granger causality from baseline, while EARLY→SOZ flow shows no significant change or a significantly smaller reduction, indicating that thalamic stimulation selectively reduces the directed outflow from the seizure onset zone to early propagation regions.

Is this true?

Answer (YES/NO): NO